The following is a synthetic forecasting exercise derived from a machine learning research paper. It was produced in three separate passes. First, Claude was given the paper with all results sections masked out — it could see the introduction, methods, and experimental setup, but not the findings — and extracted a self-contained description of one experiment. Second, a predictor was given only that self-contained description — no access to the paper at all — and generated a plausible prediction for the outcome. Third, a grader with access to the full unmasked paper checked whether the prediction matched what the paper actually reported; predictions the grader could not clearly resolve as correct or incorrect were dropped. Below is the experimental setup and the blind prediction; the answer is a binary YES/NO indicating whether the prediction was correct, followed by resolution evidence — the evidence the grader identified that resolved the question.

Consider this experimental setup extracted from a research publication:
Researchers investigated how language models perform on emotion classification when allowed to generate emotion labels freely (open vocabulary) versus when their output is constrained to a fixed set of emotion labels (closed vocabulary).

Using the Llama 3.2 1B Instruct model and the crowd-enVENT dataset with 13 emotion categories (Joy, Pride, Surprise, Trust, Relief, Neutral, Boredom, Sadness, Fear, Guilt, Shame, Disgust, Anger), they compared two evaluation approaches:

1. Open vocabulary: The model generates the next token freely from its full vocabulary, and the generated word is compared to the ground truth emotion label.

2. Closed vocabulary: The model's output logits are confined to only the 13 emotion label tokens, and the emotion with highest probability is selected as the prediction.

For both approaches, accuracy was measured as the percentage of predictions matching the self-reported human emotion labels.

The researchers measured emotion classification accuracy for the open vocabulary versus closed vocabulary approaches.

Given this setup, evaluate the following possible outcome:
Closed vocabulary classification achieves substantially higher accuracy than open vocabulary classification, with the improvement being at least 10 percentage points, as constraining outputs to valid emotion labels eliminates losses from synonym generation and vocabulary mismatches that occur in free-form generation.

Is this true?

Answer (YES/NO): YES